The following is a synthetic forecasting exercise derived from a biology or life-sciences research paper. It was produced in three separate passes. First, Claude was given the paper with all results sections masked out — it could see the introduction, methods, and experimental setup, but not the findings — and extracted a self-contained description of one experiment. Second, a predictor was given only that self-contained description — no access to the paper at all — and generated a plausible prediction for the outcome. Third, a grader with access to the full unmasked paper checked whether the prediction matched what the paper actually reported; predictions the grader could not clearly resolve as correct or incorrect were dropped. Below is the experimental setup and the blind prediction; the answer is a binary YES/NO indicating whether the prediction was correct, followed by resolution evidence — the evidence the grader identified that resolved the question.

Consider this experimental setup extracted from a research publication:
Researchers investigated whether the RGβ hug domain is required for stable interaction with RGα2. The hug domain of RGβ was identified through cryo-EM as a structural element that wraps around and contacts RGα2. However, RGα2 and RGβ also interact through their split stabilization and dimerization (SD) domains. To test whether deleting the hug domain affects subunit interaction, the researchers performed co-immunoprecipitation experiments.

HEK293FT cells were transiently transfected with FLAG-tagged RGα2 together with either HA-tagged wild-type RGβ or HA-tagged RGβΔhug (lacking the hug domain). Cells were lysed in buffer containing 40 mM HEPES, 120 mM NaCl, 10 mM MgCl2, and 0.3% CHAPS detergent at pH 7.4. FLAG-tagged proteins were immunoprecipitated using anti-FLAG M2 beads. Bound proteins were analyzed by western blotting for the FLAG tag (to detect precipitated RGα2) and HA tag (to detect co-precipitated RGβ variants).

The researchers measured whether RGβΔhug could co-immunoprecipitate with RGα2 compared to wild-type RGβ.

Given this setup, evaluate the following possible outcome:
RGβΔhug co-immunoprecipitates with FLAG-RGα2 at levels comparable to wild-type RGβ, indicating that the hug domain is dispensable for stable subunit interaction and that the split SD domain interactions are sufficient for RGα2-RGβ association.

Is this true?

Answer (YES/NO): NO